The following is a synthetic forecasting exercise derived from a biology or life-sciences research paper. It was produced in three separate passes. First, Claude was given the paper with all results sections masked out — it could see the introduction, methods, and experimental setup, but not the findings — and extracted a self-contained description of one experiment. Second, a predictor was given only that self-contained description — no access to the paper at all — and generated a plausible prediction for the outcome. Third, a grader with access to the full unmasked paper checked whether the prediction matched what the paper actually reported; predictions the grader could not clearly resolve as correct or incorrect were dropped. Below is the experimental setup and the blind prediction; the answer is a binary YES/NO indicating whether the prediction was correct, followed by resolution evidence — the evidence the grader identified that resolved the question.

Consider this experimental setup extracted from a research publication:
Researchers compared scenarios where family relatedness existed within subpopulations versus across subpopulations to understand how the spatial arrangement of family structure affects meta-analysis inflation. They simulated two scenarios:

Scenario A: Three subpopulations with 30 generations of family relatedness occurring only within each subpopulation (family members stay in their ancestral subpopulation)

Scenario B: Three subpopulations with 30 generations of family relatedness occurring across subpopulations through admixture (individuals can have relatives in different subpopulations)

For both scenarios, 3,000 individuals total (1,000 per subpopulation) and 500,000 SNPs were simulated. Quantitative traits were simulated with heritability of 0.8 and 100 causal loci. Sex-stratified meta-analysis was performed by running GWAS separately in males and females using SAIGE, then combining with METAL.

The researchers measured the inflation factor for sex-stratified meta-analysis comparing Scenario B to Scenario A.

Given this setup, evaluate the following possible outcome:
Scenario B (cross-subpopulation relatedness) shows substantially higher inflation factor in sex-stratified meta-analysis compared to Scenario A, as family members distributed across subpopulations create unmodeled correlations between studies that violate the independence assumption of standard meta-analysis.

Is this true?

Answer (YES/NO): YES